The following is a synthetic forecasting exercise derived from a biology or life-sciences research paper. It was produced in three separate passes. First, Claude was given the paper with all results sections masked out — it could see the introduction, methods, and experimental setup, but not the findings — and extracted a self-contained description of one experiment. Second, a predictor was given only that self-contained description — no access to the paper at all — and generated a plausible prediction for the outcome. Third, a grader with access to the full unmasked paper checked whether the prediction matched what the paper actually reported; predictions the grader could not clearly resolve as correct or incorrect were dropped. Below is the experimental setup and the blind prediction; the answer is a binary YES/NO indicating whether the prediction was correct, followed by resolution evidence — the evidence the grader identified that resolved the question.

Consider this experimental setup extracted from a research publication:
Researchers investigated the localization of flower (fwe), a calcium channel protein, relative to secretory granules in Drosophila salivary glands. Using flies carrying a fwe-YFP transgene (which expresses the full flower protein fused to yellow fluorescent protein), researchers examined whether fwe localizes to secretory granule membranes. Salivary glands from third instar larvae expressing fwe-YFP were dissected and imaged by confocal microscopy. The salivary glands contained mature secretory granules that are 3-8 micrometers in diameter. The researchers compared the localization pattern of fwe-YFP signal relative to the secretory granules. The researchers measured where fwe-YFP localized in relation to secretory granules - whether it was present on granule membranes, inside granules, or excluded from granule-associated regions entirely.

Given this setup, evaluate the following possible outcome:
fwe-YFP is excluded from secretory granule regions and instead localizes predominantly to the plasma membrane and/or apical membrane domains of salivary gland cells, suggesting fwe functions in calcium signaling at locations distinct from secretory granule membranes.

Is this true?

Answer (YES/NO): NO